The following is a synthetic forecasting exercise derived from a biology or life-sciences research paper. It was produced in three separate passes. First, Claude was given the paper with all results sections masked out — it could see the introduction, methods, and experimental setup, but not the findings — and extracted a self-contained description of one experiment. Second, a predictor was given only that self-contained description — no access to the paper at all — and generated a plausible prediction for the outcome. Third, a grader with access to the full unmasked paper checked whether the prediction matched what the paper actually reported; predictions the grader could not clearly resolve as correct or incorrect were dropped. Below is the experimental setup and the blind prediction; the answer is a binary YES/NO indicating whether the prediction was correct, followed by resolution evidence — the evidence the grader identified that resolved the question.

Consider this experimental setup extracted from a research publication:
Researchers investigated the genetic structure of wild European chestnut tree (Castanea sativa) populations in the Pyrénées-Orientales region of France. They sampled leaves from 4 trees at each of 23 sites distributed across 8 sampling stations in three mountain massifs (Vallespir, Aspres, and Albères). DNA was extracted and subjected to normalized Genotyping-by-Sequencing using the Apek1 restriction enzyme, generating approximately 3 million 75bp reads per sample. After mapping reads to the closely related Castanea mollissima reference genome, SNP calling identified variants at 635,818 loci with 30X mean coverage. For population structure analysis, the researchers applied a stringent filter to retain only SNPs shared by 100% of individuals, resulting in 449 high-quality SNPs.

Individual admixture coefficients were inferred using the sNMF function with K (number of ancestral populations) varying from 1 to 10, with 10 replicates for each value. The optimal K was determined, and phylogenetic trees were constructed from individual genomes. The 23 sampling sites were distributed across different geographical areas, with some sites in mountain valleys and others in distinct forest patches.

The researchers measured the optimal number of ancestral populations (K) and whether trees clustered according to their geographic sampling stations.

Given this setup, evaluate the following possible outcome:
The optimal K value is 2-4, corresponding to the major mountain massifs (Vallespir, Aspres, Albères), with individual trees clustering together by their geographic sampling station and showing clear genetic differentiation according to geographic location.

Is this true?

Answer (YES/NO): NO